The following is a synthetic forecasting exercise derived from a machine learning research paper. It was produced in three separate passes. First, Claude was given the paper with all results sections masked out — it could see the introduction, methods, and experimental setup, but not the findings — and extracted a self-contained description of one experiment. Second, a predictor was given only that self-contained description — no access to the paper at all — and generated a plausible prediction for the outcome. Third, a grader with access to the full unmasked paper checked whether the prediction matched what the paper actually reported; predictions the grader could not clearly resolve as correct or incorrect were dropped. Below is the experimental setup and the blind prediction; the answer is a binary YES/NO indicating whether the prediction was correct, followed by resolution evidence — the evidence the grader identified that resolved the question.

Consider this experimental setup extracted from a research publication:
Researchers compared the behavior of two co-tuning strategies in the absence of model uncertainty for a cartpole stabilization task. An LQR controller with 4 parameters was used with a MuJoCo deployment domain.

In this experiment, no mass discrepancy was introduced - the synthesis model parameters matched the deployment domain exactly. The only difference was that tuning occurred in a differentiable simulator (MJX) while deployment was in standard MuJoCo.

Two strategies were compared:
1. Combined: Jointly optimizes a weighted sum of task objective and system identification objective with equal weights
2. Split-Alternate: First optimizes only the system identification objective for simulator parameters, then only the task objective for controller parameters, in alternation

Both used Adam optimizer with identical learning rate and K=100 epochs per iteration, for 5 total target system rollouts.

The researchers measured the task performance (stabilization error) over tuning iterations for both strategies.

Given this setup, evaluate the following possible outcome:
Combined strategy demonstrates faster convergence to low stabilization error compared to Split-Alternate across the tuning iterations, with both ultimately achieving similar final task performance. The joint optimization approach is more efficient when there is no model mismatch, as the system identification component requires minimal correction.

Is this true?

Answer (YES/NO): NO